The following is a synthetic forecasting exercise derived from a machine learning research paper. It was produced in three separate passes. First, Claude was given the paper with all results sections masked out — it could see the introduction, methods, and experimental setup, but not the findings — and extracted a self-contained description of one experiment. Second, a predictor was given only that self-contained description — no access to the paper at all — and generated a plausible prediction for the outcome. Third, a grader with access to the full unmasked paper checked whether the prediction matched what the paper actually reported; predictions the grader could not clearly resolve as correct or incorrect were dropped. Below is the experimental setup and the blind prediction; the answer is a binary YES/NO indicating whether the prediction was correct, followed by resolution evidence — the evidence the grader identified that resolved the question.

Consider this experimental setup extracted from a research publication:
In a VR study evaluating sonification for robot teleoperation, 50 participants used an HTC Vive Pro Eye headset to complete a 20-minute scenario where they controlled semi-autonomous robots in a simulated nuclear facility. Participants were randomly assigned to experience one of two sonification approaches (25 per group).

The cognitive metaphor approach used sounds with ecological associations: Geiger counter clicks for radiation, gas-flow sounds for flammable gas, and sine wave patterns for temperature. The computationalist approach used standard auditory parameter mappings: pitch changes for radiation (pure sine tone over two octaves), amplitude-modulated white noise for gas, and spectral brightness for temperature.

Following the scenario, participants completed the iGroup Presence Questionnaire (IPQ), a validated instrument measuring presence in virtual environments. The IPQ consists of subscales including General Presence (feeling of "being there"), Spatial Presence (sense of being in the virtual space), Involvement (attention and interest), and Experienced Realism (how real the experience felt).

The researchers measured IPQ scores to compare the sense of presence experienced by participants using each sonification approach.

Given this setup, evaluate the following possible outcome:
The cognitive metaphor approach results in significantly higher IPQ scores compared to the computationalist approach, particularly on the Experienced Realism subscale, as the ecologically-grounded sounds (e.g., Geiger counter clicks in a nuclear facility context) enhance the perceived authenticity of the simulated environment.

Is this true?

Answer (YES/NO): NO